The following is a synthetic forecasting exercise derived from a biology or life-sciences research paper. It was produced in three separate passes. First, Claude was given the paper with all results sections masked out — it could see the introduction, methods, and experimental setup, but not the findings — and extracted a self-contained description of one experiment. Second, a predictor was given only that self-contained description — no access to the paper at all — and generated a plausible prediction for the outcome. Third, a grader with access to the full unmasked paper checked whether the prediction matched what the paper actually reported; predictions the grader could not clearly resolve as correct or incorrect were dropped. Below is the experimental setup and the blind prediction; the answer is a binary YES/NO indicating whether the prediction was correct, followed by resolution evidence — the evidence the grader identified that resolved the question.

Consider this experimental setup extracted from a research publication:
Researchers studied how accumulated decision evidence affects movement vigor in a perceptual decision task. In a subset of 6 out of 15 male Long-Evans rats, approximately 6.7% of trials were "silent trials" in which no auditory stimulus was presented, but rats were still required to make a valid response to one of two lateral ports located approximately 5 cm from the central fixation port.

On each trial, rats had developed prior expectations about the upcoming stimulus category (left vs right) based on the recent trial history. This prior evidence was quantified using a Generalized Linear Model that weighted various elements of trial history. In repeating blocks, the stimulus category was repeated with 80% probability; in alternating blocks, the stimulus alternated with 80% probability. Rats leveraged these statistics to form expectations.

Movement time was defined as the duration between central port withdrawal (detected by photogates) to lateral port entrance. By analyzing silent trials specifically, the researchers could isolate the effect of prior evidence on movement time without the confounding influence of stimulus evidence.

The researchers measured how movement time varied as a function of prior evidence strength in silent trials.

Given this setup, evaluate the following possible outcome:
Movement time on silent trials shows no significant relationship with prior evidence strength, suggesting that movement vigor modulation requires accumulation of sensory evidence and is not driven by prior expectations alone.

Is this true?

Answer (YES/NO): NO